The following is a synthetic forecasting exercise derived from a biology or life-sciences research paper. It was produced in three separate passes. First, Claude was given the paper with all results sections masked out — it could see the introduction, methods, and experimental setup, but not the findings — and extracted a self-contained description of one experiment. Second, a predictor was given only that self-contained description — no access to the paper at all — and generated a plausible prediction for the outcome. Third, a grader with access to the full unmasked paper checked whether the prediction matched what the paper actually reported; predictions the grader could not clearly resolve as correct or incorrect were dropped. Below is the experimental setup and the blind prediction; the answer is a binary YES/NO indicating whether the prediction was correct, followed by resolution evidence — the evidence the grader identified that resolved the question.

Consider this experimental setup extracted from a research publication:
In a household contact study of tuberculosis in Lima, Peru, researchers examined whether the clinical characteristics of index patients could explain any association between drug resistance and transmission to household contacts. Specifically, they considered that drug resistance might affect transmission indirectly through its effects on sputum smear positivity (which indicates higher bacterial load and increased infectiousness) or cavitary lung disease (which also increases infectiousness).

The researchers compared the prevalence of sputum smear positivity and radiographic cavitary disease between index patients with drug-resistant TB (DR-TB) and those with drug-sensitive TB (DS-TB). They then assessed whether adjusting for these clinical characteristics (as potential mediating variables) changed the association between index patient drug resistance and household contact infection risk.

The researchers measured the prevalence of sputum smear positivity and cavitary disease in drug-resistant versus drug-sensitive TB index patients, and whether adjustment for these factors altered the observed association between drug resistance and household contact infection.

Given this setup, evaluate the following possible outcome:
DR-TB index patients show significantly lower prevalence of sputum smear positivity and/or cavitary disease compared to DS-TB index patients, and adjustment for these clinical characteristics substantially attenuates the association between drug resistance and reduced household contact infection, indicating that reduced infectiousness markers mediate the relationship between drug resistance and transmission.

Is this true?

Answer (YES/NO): NO